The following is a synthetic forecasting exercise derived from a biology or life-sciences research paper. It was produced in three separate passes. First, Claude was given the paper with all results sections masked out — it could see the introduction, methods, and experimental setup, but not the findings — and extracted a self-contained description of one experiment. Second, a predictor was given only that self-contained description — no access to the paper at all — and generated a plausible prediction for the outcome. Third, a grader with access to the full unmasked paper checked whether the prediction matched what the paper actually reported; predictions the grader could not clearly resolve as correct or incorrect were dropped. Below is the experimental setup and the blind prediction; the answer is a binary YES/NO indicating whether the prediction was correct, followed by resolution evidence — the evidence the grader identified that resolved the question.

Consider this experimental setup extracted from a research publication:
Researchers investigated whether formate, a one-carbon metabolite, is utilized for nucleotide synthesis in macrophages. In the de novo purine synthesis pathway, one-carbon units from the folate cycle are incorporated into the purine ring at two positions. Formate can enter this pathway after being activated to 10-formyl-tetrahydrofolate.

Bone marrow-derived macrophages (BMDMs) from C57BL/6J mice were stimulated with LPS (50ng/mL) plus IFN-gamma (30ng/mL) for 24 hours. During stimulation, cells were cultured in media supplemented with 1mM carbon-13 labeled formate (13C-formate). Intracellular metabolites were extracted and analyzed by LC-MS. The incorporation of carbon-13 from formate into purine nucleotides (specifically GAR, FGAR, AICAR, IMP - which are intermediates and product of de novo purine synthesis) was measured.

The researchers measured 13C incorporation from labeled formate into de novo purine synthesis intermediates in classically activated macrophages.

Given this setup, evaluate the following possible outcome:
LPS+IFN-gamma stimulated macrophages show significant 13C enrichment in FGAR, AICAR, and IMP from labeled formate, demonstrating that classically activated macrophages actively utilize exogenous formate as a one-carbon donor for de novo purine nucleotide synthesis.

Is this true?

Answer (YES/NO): NO